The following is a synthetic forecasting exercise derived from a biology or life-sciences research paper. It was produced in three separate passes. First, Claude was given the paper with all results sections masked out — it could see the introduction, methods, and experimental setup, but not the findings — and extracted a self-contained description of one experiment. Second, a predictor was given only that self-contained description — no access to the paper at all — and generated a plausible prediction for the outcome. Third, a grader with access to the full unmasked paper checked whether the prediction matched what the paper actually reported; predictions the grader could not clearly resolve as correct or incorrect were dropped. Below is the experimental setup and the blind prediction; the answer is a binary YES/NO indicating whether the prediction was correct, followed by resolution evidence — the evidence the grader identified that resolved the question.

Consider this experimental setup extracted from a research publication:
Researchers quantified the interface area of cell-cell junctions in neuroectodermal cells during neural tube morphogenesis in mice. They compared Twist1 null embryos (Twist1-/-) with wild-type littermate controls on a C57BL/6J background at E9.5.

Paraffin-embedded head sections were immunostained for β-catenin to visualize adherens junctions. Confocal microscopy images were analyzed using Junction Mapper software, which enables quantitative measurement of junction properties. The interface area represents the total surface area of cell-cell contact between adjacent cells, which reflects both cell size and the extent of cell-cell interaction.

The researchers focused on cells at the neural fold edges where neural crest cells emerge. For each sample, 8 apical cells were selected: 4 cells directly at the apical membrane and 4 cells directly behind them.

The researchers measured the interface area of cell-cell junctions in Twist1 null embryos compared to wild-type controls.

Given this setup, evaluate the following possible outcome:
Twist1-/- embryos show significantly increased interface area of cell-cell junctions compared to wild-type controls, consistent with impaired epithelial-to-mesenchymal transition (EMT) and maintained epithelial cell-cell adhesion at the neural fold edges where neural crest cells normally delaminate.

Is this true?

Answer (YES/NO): NO